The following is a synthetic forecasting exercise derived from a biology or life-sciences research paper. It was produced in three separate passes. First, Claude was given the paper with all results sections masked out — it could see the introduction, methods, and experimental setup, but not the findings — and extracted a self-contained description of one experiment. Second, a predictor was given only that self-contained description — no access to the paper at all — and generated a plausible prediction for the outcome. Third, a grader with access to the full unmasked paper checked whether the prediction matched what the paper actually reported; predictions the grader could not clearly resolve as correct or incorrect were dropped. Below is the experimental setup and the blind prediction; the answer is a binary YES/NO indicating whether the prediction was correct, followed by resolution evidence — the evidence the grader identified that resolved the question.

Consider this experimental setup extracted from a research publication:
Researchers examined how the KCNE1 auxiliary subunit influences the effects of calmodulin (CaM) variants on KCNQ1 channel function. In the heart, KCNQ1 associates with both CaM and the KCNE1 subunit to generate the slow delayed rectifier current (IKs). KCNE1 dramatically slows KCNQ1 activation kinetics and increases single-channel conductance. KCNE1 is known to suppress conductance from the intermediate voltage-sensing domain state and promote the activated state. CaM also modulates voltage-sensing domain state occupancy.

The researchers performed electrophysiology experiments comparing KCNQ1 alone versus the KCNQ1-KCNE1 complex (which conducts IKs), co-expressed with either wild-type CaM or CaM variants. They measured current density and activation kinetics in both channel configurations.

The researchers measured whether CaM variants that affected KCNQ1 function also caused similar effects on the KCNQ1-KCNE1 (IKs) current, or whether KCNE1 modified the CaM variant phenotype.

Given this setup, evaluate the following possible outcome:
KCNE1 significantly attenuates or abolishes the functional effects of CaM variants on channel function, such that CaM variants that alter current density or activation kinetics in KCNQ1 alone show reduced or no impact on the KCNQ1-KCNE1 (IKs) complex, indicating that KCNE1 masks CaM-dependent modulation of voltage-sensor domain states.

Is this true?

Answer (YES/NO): NO